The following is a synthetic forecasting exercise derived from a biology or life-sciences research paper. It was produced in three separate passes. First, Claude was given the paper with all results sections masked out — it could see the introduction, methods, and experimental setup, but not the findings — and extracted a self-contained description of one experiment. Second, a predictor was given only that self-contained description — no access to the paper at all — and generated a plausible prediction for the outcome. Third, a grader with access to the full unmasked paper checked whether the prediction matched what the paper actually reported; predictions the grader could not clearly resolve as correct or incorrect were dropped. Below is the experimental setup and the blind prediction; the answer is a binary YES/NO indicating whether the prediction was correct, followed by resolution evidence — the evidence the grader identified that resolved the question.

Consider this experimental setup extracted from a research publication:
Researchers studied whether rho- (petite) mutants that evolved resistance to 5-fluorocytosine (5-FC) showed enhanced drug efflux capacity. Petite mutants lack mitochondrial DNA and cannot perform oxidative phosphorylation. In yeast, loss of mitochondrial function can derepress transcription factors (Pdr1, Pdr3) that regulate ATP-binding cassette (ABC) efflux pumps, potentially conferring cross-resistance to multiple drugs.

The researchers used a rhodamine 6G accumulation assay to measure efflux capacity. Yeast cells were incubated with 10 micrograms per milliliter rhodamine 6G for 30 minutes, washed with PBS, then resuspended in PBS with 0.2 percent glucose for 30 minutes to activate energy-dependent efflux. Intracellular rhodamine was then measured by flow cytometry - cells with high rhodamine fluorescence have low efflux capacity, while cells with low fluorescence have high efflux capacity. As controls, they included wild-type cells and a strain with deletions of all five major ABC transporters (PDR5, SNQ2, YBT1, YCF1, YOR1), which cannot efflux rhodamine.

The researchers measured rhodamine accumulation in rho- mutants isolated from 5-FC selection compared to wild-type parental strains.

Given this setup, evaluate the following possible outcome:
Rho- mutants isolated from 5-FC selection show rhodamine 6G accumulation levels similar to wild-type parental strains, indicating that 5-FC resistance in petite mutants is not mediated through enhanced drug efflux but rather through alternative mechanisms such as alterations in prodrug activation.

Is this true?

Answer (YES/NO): NO